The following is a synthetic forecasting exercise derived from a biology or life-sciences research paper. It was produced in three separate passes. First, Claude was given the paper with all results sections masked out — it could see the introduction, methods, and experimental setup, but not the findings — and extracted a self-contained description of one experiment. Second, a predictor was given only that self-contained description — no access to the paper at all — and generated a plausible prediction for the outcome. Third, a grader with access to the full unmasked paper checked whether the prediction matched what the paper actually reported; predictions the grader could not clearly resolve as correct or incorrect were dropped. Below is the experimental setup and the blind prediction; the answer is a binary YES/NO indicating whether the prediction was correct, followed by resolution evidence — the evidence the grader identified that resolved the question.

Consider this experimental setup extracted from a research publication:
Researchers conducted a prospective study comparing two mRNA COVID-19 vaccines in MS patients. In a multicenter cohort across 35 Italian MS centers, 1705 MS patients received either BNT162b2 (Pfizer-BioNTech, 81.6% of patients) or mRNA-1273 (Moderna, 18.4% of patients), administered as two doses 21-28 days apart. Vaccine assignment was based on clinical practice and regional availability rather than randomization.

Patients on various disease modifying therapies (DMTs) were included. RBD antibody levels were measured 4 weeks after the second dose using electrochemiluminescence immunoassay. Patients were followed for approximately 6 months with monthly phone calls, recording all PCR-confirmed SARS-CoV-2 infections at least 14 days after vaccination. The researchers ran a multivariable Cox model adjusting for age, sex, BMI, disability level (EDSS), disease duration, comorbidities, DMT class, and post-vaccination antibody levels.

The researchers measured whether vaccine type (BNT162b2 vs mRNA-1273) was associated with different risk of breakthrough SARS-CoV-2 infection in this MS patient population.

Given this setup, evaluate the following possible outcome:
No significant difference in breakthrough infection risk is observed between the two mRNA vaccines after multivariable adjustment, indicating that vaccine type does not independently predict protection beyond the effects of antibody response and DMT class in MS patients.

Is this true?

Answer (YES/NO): YES